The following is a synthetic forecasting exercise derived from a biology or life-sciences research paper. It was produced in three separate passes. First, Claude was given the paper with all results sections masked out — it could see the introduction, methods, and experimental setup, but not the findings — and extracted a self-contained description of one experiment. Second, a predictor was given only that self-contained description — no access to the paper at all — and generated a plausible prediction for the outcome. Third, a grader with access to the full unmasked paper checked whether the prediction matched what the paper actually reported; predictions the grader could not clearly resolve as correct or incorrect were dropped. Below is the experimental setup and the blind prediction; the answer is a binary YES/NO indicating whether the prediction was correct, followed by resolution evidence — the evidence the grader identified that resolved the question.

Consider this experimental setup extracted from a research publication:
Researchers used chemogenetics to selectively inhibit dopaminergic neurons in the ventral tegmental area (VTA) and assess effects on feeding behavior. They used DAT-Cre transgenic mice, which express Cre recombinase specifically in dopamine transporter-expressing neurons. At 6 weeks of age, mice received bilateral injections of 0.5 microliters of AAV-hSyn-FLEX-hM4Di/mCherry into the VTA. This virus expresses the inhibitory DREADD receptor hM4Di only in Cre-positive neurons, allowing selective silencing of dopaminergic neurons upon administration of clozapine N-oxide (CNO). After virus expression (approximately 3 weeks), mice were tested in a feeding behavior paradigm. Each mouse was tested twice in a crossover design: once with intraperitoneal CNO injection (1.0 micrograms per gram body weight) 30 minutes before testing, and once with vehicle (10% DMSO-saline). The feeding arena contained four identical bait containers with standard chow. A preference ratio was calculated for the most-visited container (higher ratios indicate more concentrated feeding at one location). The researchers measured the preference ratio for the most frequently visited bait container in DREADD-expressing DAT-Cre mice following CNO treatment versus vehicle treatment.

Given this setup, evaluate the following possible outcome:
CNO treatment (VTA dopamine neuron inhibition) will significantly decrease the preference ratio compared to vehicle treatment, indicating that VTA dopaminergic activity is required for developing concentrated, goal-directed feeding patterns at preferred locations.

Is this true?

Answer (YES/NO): NO